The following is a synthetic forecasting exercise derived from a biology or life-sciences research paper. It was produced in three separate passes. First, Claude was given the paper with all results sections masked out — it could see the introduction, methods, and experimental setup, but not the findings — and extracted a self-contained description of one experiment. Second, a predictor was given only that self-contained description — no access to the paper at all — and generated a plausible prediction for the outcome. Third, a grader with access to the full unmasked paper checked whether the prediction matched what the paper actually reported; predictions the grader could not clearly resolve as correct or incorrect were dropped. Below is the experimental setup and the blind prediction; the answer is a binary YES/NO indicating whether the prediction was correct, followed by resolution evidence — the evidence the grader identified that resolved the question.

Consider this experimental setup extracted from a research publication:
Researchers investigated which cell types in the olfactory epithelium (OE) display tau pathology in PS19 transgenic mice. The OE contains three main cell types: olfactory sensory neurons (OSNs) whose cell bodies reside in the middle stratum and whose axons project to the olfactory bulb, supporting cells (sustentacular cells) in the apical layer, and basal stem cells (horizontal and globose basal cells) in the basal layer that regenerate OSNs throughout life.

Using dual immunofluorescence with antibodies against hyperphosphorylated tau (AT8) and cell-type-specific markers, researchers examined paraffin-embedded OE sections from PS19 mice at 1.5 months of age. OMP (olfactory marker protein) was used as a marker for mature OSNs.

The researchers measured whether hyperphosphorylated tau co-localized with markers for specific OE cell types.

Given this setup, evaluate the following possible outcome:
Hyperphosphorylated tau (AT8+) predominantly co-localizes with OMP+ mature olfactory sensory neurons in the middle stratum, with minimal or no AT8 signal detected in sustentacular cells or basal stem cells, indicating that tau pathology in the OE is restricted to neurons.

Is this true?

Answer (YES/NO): YES